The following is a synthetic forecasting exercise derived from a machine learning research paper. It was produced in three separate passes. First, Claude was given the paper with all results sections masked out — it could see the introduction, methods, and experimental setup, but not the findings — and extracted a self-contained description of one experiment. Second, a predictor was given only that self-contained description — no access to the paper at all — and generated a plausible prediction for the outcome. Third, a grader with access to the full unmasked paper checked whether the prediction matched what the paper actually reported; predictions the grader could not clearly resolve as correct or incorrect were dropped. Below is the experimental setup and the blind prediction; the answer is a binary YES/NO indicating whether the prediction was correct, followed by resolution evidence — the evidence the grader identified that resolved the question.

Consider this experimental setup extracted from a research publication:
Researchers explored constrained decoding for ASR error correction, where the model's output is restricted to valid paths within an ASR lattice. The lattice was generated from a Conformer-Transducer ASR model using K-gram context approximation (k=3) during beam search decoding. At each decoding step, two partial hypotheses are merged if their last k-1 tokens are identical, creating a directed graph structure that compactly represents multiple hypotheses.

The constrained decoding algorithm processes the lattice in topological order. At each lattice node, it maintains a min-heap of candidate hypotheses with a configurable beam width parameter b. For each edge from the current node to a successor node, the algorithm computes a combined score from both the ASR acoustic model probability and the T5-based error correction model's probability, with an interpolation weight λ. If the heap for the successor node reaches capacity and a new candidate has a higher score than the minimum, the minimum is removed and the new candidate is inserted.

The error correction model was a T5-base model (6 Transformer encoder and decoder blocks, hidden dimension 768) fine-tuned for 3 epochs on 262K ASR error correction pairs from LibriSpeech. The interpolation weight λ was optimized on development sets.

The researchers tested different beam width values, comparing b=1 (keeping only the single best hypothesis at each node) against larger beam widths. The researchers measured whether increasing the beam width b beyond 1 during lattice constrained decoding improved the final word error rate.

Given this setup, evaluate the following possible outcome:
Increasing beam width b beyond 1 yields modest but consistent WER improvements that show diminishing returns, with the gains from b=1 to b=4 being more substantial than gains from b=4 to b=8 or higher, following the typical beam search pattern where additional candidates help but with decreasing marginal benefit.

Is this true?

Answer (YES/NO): NO